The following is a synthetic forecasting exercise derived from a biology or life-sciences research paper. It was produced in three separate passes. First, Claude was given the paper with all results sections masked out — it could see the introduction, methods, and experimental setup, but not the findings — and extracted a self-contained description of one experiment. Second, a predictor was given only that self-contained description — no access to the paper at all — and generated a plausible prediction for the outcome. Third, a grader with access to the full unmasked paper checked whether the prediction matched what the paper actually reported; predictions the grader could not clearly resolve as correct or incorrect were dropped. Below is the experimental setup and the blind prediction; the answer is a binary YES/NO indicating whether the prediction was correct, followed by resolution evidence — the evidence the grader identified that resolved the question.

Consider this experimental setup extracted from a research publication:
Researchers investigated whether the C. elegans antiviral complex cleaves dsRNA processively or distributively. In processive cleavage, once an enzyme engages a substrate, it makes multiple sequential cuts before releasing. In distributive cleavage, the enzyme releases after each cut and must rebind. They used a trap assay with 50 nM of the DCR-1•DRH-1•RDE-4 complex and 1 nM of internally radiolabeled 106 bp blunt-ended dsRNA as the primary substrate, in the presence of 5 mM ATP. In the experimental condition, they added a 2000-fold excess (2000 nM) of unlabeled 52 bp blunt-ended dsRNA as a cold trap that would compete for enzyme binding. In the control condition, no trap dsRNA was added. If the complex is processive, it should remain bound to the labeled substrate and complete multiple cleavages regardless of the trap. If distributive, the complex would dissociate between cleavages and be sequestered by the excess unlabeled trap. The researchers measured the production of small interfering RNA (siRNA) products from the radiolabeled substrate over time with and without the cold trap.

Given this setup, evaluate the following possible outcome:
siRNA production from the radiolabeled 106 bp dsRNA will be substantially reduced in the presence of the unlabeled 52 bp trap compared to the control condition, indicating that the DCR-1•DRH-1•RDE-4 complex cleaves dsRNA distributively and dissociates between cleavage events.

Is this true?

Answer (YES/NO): NO